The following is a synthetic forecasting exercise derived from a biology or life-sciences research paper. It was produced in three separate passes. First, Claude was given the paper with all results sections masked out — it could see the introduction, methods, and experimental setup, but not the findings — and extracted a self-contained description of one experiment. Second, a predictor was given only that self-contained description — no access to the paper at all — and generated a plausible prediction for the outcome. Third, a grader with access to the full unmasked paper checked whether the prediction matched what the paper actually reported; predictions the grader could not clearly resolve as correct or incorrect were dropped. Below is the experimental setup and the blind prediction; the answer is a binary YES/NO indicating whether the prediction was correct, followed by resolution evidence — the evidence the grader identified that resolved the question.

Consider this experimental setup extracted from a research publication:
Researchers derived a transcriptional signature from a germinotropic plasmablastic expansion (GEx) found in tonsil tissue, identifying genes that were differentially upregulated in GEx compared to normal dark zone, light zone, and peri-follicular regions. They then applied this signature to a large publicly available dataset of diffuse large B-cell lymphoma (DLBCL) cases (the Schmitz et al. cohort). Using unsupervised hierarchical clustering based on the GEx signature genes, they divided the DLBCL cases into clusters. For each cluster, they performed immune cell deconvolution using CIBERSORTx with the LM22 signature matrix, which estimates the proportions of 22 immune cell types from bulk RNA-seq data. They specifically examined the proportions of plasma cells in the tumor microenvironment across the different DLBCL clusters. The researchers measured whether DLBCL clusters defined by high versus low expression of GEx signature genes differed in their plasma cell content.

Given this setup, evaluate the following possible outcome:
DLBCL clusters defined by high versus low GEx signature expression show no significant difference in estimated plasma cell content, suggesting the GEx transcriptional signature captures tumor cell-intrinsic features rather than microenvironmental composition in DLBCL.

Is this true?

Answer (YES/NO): NO